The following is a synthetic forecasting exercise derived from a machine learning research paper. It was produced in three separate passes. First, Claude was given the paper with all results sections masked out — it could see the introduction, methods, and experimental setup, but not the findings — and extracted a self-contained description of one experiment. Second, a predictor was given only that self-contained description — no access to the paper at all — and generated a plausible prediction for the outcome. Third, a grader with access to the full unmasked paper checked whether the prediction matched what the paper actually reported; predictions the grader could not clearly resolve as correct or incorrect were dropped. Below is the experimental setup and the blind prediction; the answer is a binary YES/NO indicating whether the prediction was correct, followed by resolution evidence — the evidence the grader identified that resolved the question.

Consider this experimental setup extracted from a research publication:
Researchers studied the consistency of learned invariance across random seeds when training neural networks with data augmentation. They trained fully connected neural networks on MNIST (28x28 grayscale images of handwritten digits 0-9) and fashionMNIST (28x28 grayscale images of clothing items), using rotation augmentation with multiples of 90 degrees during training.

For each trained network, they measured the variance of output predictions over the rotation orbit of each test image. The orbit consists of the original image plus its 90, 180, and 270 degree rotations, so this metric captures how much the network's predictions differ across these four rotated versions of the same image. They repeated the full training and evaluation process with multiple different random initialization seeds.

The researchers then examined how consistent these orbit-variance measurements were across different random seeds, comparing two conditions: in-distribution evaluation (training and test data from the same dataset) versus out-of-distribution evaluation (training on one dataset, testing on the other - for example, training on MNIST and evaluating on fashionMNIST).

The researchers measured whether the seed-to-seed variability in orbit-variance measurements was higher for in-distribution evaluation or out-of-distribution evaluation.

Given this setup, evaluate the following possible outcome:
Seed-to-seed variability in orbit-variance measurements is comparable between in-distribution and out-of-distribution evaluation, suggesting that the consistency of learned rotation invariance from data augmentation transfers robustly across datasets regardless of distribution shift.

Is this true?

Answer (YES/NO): NO